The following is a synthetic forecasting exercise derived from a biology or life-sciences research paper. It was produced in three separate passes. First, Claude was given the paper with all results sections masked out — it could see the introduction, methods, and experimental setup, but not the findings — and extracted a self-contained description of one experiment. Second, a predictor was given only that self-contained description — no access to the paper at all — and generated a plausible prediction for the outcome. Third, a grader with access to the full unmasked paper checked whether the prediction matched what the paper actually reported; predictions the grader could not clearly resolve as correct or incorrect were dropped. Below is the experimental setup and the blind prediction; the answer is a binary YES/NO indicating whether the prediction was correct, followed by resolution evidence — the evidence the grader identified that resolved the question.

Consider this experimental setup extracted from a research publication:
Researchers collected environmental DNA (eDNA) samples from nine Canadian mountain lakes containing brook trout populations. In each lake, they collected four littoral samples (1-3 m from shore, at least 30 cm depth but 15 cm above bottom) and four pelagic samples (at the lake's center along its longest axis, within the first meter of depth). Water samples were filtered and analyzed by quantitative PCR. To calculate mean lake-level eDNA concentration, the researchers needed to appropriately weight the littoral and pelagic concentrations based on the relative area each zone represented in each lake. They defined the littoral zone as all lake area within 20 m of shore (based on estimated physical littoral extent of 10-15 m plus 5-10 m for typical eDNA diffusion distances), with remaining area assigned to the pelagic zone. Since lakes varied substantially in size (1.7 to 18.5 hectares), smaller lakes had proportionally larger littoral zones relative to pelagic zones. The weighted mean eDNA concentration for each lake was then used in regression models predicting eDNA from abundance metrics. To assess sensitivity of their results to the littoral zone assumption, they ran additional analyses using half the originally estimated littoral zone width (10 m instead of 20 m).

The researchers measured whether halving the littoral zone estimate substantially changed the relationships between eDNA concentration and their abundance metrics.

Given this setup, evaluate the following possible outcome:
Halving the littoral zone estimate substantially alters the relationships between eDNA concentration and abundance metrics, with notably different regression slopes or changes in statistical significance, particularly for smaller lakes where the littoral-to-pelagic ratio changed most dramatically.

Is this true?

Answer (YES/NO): NO